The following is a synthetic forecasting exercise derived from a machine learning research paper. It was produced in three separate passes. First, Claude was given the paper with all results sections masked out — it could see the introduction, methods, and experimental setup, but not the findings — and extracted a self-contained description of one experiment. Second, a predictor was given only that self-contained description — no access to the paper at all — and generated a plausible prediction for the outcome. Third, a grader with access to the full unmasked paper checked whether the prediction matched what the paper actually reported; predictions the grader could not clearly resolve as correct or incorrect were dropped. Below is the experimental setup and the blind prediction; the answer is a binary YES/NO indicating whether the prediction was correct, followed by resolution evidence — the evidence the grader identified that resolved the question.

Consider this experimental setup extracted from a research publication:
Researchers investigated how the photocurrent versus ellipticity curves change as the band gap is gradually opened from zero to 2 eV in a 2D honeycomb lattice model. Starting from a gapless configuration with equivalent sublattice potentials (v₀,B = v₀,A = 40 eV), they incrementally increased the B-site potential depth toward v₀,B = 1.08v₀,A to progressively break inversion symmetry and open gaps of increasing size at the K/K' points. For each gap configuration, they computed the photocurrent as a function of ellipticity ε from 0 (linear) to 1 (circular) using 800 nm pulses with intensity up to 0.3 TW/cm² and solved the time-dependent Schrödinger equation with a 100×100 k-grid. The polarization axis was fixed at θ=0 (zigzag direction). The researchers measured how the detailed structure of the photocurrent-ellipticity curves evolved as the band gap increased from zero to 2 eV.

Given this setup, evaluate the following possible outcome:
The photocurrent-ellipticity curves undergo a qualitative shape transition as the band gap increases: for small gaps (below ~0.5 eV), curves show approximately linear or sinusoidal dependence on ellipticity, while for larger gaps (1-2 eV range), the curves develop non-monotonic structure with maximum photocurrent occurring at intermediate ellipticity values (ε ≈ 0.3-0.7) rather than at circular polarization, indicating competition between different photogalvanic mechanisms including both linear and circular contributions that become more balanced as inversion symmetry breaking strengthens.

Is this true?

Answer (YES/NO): NO